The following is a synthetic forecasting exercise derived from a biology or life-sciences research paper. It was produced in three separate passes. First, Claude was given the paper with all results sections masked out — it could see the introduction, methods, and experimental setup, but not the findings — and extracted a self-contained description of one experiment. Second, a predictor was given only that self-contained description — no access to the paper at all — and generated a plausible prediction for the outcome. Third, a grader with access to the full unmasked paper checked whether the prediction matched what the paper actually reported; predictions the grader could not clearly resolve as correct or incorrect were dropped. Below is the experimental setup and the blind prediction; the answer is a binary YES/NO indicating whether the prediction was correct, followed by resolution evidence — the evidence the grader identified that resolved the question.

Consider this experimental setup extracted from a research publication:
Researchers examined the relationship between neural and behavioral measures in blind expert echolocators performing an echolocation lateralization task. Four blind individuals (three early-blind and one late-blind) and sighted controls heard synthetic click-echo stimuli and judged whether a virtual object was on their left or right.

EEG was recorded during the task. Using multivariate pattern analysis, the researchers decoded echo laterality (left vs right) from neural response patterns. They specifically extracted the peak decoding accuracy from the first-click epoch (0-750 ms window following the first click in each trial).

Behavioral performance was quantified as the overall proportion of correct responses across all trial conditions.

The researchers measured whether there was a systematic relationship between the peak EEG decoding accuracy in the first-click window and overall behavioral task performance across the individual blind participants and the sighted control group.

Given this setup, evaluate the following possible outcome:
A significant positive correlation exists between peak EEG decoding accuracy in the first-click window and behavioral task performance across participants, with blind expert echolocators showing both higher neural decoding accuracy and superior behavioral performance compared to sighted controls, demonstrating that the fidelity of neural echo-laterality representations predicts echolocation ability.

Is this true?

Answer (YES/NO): YES